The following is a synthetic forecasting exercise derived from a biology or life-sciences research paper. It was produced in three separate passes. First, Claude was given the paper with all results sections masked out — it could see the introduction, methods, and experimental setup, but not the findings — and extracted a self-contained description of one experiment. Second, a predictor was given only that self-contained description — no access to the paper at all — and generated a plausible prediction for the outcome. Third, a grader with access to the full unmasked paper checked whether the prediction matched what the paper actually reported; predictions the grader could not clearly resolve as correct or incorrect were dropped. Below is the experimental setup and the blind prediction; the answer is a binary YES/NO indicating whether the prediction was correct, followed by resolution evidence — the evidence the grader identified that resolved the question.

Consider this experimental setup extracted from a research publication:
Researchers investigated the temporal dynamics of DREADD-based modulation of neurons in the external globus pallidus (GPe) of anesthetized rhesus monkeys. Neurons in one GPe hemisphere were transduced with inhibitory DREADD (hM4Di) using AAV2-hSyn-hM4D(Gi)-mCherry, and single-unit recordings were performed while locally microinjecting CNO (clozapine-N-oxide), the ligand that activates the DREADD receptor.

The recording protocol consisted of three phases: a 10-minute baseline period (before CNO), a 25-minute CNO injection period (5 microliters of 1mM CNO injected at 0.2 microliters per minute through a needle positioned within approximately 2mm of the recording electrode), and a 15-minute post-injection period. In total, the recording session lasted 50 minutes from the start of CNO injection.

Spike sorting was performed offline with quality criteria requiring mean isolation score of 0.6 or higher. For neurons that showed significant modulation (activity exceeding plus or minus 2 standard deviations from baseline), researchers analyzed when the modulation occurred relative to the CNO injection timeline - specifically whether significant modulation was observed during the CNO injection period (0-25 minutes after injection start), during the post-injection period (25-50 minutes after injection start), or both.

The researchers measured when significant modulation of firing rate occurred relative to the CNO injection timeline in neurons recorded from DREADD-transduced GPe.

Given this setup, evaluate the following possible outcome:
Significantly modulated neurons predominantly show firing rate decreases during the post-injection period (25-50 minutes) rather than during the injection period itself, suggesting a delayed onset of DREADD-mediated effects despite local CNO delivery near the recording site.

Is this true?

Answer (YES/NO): YES